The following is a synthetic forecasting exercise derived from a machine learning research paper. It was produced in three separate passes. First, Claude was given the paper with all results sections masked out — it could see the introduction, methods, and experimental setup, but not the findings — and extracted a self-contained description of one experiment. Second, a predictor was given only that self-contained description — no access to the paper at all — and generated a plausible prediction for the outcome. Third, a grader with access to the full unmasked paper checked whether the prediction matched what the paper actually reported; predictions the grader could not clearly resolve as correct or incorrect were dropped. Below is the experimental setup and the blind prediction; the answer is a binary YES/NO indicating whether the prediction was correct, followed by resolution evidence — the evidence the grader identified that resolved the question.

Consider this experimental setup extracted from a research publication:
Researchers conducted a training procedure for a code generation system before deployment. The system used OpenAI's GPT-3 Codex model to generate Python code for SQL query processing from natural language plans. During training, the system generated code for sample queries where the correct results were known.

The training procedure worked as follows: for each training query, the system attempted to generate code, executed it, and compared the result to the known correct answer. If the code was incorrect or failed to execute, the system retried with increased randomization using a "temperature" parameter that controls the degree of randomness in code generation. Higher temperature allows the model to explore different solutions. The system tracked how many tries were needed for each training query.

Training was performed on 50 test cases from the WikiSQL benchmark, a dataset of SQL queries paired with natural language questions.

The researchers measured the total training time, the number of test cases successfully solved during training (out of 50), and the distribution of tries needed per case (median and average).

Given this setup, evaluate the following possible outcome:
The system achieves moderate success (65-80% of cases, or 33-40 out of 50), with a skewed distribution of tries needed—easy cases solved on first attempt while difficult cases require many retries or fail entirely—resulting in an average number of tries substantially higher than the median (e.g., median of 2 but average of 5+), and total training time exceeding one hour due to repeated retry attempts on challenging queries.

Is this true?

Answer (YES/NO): NO